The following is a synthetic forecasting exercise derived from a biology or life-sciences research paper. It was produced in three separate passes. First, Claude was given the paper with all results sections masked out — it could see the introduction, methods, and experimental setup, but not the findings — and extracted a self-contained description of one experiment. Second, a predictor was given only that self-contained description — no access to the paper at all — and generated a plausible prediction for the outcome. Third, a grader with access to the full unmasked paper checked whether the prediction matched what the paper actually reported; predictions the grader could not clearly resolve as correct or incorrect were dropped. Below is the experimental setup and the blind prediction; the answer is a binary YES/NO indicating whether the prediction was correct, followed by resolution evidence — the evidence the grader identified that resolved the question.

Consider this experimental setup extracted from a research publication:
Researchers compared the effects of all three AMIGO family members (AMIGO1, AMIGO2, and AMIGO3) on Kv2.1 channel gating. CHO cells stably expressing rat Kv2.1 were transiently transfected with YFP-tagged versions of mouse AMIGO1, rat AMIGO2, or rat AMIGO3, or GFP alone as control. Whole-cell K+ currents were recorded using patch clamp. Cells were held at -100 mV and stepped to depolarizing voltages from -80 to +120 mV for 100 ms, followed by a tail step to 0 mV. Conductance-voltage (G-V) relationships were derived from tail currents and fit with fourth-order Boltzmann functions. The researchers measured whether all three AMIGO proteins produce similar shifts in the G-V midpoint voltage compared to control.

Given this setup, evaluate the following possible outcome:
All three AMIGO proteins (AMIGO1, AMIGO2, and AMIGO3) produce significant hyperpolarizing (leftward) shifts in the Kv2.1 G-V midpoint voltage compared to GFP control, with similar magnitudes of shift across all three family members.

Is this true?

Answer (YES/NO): YES